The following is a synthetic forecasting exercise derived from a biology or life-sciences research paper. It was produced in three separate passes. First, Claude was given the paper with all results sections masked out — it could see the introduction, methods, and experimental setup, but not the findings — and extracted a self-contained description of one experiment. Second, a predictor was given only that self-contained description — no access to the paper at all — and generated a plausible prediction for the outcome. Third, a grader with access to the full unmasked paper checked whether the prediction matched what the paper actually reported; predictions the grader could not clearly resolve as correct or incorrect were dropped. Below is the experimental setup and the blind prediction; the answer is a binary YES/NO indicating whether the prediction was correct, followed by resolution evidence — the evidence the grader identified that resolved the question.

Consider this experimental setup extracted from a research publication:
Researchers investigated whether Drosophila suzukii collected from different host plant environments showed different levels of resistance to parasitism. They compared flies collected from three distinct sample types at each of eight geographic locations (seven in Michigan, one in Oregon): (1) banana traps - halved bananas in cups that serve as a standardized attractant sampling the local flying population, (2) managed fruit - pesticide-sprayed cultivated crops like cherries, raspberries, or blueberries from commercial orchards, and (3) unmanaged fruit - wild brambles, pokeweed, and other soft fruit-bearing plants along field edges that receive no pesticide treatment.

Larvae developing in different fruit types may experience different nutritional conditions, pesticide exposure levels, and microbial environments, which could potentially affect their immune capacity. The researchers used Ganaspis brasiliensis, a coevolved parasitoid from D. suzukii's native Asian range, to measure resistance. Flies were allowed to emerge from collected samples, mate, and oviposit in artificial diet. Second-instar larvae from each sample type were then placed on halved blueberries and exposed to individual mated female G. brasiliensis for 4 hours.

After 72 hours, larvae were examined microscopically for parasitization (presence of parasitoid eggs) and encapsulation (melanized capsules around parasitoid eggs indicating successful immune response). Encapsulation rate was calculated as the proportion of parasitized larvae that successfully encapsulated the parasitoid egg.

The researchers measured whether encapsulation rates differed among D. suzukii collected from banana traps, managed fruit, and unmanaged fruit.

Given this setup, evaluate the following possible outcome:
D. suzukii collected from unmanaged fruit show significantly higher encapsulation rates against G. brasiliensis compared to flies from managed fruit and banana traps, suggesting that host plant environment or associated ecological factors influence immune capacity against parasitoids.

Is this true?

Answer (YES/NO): NO